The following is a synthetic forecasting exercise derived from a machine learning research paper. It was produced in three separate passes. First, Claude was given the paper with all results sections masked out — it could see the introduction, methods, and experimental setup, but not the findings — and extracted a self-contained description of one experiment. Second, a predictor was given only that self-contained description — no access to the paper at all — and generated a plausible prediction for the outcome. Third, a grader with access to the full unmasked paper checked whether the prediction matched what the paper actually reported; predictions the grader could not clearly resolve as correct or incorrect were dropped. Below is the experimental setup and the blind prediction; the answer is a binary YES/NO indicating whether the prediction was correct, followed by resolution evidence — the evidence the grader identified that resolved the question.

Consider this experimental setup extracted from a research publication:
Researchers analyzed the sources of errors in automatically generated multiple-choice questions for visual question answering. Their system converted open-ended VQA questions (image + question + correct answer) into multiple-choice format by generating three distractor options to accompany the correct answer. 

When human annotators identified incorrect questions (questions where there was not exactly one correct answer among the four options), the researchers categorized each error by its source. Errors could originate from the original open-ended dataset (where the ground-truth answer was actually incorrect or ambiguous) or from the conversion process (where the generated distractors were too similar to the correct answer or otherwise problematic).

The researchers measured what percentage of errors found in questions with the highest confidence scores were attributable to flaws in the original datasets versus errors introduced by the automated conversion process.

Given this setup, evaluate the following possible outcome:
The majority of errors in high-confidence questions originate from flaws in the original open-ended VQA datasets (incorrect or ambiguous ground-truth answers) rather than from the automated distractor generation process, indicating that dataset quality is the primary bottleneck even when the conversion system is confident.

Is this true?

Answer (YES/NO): YES